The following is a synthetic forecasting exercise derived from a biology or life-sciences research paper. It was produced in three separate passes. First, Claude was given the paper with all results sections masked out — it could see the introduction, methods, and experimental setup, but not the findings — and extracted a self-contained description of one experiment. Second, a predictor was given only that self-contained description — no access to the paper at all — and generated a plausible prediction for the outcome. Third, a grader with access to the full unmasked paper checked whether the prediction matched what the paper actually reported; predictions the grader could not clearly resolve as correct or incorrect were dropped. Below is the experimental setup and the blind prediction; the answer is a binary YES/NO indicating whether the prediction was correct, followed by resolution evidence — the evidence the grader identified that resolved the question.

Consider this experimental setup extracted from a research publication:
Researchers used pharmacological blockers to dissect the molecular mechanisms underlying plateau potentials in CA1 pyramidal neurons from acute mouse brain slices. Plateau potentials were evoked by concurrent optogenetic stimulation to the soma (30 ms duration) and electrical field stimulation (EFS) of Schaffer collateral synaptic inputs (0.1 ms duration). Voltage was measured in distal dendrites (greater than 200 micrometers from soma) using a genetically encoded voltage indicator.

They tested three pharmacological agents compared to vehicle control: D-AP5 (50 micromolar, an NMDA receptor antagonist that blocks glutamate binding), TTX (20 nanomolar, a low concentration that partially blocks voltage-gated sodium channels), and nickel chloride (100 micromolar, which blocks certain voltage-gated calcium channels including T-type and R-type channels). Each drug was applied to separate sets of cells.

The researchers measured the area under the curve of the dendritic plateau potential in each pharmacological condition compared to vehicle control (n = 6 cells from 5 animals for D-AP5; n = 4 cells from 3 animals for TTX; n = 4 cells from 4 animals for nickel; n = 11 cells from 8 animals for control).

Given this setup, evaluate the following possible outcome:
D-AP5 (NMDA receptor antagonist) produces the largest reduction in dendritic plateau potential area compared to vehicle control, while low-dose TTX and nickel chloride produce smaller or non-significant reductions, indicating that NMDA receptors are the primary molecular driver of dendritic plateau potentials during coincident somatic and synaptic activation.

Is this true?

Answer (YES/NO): NO